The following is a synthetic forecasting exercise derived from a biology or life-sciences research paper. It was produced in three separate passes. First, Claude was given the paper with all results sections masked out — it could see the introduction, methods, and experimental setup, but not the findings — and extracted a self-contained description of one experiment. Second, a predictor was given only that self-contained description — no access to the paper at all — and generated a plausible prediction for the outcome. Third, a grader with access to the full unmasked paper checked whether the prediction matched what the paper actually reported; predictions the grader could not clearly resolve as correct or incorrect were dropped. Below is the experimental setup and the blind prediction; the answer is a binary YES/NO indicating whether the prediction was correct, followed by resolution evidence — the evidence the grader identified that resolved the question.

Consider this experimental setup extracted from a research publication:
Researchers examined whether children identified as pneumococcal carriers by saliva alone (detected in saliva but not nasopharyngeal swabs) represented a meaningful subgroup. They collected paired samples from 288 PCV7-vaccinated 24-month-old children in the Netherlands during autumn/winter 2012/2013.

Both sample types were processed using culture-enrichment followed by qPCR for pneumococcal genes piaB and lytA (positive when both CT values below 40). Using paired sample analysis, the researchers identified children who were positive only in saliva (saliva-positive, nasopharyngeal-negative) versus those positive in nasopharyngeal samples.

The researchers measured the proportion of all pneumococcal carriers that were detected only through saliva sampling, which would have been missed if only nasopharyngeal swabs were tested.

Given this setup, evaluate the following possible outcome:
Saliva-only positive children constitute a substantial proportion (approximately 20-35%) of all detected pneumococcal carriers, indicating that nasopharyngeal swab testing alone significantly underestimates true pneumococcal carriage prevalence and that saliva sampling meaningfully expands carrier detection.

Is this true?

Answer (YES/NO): NO